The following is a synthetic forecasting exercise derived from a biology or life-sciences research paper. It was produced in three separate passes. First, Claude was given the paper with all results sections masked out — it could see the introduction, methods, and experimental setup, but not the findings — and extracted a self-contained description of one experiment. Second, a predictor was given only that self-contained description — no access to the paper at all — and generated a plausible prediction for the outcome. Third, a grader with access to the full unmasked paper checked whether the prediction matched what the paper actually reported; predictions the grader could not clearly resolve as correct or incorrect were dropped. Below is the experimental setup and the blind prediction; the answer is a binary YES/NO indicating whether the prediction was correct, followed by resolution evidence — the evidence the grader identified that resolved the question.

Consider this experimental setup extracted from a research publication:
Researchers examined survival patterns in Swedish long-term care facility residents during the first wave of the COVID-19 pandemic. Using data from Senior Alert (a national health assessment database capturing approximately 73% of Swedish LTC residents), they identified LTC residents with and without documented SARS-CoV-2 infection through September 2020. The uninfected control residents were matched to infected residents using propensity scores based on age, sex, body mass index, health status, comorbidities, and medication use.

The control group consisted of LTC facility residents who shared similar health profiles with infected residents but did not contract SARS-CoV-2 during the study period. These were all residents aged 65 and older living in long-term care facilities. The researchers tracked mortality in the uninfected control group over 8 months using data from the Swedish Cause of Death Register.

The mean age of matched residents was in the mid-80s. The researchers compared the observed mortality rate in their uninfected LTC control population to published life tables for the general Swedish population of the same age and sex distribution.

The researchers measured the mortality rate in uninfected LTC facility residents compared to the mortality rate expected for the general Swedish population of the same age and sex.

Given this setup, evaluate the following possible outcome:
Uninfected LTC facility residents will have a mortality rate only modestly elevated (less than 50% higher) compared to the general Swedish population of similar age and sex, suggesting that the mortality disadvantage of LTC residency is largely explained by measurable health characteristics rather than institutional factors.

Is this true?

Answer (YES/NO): NO